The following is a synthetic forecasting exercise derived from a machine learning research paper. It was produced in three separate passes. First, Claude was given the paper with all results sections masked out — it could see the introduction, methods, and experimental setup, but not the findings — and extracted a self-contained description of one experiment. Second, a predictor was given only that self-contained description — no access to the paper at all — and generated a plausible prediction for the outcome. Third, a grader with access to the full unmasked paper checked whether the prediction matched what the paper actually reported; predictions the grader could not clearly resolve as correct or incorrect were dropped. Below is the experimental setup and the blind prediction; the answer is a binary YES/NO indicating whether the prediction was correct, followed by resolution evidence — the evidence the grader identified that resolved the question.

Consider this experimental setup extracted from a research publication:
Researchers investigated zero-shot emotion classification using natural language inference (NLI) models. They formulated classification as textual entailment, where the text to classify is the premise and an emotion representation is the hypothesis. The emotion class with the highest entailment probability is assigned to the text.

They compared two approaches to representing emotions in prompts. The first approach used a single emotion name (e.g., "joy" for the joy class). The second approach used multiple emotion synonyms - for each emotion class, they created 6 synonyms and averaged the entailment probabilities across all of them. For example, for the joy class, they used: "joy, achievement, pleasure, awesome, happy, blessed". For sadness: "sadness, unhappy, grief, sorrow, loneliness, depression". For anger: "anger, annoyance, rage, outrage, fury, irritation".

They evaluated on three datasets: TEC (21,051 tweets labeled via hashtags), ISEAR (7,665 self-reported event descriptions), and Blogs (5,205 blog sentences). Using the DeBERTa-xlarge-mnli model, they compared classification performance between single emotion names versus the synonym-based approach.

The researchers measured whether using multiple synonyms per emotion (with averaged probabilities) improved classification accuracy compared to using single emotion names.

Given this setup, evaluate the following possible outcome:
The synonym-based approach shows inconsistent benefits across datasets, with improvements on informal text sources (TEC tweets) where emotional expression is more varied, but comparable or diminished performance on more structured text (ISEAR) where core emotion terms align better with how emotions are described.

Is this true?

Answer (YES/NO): NO